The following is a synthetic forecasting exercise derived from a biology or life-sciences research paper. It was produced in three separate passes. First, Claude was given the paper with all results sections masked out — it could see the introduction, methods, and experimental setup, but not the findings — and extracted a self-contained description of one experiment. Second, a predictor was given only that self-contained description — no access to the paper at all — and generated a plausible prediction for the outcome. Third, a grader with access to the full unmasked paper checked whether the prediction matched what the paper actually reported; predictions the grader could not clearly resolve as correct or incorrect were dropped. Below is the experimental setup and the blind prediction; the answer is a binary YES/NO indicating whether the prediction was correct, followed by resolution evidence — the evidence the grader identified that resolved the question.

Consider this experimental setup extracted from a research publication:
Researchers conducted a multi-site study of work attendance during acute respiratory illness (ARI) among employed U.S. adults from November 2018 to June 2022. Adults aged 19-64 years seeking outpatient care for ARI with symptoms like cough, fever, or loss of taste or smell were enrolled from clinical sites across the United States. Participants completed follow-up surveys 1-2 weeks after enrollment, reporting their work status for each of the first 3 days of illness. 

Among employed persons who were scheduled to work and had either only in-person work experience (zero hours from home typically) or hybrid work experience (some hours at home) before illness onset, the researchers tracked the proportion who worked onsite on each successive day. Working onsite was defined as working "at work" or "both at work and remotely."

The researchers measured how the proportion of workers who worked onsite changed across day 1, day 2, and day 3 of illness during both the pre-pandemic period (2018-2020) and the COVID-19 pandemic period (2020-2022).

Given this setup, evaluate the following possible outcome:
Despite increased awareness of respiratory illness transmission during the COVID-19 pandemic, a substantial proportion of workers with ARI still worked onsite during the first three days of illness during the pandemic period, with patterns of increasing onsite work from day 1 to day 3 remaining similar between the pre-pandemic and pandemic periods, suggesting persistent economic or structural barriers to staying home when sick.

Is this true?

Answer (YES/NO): NO